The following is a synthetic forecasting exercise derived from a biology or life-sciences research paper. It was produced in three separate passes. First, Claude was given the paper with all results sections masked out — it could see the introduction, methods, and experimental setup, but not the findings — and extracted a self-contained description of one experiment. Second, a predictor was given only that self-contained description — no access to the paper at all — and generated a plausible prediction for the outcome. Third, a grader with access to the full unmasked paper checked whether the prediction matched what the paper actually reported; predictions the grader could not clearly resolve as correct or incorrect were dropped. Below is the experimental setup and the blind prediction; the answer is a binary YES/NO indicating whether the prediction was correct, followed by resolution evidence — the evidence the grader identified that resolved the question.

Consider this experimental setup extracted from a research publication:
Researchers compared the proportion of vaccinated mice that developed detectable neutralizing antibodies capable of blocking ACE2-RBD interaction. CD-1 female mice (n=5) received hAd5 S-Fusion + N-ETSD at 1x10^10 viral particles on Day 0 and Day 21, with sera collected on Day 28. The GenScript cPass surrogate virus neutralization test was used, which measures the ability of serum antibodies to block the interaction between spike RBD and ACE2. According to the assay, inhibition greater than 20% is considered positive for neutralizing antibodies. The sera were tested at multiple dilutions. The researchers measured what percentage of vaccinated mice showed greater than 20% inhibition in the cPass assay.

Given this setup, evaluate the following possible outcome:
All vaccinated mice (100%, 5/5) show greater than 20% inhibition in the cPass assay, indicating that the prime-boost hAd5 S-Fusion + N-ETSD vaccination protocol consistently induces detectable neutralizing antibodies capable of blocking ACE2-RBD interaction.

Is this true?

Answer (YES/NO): NO